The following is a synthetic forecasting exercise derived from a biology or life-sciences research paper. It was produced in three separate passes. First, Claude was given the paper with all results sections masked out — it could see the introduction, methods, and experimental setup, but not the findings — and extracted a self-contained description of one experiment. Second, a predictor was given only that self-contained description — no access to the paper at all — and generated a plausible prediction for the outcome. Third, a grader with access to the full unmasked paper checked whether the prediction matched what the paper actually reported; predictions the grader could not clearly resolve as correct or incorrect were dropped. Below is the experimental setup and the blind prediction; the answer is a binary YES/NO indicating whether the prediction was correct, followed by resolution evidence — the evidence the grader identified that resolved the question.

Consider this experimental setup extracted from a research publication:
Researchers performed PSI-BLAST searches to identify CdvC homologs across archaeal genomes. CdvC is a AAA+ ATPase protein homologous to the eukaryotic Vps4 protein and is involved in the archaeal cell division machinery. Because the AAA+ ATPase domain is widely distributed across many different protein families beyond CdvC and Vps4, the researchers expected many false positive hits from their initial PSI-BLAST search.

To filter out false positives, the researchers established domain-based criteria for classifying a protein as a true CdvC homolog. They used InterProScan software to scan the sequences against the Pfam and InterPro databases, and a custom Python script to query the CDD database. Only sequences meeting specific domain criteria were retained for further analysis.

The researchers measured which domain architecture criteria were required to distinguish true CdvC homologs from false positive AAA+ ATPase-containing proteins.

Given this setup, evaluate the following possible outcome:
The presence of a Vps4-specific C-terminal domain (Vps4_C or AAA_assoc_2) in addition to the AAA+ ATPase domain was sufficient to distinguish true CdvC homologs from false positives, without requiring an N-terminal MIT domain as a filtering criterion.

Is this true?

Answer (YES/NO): YES